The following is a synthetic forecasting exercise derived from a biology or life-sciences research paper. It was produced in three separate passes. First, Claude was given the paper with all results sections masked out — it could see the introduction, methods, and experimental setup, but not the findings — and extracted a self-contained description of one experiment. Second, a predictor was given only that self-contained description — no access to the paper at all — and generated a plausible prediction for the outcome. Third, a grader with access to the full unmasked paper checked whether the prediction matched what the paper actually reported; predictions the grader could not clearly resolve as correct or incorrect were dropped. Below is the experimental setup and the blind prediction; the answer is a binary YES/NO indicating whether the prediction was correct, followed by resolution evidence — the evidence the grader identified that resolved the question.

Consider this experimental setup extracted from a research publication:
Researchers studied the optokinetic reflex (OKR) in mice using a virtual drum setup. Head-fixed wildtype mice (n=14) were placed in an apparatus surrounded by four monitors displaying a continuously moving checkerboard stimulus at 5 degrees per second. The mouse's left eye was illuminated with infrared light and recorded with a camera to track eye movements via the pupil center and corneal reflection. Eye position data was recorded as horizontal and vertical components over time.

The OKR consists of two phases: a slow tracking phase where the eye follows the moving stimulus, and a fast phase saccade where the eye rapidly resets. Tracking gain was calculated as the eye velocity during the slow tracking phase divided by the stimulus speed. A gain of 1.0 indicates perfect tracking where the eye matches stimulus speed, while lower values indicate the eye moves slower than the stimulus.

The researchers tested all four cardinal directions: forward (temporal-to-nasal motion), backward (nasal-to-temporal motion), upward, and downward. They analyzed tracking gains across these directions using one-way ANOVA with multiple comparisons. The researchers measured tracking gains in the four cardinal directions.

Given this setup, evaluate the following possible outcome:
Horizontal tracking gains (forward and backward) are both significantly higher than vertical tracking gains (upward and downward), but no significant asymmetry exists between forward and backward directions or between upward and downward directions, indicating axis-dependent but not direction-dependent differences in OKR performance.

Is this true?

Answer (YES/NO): NO